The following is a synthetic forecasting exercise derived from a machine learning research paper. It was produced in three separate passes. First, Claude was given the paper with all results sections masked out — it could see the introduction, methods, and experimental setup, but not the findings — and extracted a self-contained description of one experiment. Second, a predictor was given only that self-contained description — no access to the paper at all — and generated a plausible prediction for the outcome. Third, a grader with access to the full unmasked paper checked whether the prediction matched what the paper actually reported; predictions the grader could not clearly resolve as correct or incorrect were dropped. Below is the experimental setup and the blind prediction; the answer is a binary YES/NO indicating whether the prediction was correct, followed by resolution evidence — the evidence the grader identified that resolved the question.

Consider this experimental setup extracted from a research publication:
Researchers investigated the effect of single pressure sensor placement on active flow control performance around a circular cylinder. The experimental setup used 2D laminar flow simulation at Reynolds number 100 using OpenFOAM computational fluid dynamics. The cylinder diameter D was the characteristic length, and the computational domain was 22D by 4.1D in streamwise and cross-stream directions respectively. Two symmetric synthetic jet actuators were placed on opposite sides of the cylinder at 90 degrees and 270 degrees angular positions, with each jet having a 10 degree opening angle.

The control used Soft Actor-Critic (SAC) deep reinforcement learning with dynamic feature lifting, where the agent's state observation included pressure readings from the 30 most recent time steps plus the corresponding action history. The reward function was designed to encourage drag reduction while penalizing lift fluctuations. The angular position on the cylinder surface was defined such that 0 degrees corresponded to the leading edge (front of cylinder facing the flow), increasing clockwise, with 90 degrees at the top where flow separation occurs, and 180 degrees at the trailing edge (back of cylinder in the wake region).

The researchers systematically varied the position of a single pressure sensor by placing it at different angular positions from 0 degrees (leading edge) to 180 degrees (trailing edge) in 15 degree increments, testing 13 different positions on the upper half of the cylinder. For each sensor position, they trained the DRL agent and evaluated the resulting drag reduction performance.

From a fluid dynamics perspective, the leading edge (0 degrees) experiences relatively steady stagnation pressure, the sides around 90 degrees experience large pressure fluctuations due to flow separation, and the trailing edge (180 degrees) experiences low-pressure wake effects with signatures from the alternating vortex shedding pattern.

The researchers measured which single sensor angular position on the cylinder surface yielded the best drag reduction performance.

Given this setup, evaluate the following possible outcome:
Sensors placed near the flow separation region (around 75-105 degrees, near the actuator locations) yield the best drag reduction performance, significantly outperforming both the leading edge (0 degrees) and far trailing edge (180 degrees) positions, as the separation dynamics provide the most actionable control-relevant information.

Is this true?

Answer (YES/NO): NO